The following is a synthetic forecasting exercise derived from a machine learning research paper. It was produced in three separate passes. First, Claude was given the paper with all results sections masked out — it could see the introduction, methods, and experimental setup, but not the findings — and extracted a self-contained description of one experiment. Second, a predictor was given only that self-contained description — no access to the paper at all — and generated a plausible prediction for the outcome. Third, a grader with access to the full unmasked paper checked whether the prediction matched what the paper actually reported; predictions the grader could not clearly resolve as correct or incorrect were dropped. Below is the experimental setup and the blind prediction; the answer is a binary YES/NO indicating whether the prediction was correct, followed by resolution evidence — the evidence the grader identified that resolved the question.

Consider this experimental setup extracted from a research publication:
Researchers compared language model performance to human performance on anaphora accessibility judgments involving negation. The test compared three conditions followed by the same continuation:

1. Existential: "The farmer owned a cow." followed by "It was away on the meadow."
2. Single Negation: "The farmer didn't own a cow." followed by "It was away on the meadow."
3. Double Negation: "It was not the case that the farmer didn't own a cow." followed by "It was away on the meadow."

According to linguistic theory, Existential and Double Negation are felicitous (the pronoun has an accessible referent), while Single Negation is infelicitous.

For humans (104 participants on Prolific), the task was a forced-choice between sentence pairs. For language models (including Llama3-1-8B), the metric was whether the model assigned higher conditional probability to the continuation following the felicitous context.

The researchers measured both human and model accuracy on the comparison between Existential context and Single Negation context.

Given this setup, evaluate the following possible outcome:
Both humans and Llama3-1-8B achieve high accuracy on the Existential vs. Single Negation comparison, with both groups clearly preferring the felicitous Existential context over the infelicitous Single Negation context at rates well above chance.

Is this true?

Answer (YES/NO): YES